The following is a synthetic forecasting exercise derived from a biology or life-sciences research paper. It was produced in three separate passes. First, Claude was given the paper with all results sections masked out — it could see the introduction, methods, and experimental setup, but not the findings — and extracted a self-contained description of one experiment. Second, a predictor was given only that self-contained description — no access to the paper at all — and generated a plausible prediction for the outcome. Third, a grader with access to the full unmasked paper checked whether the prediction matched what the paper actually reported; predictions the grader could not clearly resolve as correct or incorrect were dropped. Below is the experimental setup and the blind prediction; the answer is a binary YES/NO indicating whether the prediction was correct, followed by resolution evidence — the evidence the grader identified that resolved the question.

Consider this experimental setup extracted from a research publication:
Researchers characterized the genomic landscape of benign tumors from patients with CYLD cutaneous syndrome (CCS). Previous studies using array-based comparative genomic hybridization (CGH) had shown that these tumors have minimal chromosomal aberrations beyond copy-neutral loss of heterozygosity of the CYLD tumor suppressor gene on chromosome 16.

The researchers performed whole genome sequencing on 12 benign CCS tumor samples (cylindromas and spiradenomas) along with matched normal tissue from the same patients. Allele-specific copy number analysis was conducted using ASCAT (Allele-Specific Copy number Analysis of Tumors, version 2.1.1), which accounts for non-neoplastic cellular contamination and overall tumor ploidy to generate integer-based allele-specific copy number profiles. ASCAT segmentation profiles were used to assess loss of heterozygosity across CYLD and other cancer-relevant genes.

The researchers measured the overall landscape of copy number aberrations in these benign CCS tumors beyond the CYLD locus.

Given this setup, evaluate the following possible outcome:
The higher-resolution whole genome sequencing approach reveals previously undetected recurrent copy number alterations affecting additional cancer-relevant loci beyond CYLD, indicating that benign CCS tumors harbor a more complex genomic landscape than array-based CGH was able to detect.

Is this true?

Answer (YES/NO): NO